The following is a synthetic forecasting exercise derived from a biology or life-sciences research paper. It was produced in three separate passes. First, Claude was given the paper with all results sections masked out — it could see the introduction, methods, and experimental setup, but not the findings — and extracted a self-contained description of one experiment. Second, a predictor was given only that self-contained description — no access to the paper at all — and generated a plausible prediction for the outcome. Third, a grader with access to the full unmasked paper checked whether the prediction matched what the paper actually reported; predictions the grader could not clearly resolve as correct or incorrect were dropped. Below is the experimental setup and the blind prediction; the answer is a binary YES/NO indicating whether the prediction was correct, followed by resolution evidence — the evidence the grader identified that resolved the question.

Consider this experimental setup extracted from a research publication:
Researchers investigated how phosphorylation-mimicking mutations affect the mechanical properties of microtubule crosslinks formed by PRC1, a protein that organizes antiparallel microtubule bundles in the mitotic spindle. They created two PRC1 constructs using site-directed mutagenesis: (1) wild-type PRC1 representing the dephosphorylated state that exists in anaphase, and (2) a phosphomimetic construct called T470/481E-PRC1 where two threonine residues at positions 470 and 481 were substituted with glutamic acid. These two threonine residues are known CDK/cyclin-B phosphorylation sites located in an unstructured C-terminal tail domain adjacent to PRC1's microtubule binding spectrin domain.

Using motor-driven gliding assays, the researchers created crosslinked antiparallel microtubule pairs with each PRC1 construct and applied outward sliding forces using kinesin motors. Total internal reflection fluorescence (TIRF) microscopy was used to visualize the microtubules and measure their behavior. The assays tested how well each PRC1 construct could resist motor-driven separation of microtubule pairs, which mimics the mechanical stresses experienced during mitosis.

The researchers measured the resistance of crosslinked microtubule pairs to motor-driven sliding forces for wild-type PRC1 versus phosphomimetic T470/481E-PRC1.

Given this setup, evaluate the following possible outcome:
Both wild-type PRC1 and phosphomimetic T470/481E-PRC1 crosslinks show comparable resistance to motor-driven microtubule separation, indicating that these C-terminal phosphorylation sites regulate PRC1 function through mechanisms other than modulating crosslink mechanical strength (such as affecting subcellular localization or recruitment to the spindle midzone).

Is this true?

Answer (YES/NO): NO